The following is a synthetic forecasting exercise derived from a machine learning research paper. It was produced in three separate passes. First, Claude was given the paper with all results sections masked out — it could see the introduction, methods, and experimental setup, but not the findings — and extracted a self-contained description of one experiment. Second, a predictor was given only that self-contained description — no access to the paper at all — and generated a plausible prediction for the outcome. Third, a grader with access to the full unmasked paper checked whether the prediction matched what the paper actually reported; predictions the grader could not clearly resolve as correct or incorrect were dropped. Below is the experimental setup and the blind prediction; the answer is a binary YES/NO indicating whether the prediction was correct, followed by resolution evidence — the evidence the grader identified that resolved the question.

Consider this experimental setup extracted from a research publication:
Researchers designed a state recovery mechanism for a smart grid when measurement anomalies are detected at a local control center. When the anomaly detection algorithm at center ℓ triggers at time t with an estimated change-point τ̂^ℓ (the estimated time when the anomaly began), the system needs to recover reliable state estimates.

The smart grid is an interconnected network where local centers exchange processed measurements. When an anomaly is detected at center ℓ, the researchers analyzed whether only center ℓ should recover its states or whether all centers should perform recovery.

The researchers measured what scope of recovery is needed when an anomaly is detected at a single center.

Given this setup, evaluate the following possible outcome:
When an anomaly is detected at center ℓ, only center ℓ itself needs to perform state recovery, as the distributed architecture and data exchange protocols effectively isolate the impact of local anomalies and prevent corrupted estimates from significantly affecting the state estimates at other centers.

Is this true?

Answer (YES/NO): NO